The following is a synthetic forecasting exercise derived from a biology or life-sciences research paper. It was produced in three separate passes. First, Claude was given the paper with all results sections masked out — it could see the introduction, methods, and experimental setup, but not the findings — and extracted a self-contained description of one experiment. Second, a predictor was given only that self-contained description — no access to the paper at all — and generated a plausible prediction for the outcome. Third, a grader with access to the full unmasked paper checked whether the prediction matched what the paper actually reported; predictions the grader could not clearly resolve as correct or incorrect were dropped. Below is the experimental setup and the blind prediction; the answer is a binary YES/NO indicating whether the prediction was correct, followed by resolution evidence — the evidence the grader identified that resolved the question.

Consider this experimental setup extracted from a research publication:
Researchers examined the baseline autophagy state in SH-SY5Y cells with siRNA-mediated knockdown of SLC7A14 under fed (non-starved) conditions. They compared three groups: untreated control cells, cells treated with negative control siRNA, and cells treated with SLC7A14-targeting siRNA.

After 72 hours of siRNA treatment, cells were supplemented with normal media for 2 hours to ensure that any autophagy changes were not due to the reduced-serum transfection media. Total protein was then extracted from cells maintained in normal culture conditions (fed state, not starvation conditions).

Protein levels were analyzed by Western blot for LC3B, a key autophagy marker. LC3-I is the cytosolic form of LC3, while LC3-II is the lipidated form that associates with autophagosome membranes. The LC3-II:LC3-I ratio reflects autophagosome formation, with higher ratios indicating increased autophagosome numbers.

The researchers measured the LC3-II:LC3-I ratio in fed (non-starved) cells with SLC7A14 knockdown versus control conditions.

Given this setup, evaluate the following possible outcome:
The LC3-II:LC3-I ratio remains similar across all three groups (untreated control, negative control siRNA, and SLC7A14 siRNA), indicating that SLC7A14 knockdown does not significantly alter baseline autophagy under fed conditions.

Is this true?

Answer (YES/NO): NO